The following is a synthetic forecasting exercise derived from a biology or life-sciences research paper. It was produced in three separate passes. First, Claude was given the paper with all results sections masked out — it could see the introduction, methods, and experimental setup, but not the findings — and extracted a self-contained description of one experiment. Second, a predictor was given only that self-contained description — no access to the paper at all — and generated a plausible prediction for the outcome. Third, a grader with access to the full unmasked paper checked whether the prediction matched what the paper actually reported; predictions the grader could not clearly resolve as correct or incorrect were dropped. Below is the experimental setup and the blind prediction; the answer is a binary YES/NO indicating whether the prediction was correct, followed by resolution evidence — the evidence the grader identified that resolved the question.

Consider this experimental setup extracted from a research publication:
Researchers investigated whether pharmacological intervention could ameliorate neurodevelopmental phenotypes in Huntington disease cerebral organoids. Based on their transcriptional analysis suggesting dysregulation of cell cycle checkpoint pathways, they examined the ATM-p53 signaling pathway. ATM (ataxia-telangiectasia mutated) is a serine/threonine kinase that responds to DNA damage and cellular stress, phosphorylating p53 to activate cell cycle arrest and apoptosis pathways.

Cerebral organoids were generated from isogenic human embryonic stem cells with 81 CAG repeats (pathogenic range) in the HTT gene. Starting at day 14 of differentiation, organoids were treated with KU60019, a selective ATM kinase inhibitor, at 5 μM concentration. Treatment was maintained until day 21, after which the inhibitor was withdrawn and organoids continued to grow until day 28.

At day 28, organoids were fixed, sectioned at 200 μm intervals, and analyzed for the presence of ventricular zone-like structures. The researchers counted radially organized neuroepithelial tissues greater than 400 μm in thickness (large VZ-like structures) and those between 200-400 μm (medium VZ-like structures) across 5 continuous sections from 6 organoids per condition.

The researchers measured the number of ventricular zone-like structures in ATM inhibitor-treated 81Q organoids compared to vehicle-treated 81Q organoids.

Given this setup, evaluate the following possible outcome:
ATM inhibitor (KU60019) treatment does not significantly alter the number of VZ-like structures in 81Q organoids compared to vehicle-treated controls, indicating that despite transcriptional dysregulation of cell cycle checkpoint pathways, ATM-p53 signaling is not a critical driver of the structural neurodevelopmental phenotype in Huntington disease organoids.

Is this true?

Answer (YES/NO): NO